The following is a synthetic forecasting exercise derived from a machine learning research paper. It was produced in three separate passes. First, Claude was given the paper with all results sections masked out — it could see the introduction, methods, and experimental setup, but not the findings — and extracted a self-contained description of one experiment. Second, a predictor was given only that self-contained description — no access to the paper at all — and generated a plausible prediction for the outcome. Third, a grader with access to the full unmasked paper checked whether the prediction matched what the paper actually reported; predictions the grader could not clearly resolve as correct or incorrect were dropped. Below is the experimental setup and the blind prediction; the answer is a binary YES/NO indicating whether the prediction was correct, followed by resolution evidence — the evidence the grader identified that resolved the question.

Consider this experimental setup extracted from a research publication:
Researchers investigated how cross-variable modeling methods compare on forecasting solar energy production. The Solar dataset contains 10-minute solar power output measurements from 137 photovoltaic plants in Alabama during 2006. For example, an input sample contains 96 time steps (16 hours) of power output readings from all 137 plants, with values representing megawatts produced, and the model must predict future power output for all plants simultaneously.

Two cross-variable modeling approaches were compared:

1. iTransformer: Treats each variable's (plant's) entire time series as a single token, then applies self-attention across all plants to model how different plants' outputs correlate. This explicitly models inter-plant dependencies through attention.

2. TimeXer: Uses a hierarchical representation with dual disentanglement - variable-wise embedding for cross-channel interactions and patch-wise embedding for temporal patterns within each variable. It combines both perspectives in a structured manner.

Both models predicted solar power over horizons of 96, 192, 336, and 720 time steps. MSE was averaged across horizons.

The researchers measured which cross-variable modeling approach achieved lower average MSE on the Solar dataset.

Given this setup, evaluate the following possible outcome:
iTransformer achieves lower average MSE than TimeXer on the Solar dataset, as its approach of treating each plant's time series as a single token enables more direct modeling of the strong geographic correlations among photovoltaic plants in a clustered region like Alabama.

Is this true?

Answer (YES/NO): NO